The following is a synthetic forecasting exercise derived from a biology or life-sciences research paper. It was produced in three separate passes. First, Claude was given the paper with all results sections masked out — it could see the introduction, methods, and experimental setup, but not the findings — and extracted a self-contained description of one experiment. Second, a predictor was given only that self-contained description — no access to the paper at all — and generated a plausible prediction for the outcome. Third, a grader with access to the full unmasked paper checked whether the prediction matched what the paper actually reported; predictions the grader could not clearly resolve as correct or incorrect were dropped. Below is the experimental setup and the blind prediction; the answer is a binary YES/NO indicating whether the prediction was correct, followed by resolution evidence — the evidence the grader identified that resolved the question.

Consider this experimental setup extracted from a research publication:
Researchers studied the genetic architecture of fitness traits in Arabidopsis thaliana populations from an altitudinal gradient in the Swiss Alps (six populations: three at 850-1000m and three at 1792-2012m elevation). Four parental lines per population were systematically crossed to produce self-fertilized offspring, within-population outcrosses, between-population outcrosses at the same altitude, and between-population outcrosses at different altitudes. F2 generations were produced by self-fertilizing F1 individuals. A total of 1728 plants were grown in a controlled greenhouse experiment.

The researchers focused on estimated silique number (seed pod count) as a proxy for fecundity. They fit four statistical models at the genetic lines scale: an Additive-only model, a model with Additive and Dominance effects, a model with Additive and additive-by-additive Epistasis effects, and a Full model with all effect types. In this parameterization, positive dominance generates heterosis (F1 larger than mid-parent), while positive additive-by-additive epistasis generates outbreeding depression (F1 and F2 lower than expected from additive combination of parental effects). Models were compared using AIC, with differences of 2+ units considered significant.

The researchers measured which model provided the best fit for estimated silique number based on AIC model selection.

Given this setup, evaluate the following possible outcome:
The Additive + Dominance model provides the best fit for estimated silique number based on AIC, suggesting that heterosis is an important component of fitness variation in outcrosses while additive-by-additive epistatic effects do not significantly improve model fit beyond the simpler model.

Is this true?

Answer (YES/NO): NO